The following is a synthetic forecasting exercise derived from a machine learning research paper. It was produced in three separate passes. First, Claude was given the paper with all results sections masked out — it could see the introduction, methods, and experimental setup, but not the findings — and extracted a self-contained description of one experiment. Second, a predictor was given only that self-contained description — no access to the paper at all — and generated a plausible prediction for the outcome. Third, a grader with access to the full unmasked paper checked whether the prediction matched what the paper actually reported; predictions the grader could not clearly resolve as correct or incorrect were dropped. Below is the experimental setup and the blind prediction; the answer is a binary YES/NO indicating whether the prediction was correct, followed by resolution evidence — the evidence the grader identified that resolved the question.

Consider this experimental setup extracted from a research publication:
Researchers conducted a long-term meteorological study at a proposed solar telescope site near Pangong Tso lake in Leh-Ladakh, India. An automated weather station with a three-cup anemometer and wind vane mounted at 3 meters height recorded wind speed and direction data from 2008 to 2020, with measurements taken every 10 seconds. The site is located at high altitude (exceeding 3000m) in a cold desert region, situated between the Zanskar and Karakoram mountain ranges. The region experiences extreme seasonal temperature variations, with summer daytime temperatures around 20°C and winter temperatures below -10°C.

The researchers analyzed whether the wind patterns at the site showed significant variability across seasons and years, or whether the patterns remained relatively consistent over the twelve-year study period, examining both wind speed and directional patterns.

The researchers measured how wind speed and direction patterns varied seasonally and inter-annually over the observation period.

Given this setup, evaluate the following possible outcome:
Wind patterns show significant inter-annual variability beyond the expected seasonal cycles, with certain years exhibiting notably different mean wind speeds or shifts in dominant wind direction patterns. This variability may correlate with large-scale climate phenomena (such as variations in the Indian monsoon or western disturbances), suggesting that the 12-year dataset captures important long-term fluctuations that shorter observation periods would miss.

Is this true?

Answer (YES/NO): NO